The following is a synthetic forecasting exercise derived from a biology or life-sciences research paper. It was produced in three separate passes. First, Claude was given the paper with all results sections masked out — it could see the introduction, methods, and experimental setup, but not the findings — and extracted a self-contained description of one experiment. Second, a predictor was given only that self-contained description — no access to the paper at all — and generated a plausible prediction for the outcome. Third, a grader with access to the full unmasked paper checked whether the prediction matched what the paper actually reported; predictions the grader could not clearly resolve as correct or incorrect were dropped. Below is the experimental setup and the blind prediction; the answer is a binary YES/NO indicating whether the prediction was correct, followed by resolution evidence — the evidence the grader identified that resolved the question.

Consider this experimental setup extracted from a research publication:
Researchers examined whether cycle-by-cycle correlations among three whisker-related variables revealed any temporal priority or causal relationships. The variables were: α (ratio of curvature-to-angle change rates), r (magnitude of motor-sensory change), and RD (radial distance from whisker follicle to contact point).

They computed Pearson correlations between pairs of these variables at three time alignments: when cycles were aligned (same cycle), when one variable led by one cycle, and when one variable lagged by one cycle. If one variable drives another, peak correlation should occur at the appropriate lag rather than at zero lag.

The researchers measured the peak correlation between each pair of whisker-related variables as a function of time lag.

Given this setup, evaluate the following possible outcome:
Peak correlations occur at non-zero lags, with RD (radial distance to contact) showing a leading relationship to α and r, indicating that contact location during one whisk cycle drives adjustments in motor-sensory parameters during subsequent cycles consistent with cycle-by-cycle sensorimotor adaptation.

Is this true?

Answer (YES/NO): NO